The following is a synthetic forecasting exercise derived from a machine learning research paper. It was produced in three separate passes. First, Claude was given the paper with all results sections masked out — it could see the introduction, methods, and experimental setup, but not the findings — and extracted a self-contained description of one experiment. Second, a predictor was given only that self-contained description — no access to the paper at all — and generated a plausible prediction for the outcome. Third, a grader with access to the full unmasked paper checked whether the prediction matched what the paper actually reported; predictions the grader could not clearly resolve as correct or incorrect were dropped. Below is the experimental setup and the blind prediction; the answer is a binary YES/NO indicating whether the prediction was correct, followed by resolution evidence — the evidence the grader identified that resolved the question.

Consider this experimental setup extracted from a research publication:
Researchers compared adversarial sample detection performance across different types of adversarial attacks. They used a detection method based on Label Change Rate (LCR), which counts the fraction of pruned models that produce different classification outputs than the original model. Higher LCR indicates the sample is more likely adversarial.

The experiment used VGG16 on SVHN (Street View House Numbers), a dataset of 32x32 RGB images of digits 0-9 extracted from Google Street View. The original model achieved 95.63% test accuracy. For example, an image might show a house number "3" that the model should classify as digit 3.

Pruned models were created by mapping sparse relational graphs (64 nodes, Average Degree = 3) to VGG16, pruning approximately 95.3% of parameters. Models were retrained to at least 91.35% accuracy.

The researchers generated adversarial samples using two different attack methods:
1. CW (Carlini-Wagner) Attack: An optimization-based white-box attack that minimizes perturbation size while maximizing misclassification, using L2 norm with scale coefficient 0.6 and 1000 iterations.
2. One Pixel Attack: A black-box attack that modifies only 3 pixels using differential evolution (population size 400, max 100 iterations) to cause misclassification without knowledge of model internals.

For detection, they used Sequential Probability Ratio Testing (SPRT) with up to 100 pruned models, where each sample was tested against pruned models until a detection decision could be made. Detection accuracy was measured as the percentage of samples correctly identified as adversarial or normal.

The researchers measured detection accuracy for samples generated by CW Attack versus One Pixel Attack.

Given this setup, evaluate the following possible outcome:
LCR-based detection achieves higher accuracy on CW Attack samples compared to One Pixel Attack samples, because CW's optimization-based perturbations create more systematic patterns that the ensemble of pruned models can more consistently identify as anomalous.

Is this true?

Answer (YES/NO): YES